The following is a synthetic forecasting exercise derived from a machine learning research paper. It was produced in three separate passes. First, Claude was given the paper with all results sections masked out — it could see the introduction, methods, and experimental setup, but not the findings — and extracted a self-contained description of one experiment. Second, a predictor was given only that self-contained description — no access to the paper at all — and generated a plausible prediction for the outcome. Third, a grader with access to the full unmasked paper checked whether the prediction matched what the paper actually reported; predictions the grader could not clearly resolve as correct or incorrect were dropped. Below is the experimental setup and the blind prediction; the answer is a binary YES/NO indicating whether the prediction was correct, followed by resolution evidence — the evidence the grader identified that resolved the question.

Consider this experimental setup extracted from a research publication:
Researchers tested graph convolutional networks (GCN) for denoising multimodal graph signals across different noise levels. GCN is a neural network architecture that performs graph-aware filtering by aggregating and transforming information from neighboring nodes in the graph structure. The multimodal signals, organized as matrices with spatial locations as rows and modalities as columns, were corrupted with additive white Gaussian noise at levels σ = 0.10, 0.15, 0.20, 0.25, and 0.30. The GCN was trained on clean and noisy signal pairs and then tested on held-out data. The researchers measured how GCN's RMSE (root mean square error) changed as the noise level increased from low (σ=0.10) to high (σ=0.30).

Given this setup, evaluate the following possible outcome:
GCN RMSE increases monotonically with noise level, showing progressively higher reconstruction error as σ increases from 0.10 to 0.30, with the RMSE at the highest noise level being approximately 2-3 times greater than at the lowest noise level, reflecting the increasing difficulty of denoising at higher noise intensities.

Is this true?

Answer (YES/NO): NO